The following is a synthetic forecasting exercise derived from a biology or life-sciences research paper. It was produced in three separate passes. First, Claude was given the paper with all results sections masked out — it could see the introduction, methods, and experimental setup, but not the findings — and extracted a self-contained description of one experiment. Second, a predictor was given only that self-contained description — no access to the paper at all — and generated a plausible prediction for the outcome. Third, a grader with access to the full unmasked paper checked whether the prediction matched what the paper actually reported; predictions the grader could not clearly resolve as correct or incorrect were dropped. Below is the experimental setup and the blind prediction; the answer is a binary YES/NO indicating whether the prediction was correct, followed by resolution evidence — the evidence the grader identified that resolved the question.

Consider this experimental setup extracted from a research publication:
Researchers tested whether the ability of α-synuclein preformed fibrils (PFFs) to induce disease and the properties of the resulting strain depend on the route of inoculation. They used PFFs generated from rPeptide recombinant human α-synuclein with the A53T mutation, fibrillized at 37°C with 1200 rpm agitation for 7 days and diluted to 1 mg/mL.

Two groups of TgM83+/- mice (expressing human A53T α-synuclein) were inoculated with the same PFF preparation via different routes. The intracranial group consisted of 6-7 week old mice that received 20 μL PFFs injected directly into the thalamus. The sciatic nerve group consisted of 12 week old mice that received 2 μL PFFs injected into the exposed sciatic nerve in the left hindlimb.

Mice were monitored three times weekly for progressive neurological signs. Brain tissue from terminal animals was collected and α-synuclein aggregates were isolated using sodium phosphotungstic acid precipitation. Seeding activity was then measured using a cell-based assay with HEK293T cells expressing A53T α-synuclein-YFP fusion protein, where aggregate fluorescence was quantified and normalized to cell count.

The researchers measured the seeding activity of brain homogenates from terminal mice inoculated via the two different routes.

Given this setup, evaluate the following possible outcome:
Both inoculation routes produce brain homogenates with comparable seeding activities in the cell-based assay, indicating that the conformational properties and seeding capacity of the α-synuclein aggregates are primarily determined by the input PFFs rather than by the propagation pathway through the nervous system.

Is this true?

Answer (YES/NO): YES